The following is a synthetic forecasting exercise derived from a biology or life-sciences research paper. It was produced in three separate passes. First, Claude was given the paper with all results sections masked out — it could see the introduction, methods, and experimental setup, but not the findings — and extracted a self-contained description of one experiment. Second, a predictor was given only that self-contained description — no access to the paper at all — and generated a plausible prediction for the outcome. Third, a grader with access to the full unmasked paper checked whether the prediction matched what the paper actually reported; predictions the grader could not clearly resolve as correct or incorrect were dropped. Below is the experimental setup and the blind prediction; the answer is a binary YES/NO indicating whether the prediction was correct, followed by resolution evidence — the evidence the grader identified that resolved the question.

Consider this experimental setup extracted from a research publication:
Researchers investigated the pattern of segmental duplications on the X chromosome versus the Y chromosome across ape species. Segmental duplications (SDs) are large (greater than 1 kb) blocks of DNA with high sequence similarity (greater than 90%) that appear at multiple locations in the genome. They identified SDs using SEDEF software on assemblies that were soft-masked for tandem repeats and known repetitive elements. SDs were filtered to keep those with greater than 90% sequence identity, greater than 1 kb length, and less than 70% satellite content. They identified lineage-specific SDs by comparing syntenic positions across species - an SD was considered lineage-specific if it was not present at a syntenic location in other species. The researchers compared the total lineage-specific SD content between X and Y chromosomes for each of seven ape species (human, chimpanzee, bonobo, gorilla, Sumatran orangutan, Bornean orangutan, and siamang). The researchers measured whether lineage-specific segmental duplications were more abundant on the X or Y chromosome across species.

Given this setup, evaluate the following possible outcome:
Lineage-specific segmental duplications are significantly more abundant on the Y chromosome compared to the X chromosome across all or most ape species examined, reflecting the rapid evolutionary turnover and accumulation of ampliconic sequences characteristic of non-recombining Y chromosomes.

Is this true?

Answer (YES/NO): YES